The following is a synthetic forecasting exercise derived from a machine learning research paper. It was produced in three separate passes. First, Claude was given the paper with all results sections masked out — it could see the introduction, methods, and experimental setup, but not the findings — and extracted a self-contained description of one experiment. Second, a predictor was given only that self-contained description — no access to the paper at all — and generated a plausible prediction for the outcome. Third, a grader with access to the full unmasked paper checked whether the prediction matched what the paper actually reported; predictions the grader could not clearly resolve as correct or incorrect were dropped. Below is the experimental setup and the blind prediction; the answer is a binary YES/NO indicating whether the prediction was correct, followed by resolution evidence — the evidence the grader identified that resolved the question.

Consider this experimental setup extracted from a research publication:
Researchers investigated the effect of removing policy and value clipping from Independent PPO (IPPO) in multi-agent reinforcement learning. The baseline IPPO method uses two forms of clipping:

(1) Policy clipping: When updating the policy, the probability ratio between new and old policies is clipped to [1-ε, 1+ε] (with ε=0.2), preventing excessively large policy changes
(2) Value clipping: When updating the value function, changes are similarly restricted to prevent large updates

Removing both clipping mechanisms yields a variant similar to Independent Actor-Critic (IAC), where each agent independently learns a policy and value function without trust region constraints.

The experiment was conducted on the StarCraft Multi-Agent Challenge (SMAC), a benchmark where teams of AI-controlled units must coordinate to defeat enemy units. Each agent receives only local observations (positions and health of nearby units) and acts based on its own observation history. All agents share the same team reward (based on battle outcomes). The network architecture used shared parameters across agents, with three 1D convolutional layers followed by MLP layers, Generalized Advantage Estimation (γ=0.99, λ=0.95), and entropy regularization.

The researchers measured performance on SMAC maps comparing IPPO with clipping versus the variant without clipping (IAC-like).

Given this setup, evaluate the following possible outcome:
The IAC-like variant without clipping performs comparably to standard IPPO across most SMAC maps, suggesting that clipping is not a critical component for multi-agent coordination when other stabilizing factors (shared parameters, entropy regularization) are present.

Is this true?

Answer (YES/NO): NO